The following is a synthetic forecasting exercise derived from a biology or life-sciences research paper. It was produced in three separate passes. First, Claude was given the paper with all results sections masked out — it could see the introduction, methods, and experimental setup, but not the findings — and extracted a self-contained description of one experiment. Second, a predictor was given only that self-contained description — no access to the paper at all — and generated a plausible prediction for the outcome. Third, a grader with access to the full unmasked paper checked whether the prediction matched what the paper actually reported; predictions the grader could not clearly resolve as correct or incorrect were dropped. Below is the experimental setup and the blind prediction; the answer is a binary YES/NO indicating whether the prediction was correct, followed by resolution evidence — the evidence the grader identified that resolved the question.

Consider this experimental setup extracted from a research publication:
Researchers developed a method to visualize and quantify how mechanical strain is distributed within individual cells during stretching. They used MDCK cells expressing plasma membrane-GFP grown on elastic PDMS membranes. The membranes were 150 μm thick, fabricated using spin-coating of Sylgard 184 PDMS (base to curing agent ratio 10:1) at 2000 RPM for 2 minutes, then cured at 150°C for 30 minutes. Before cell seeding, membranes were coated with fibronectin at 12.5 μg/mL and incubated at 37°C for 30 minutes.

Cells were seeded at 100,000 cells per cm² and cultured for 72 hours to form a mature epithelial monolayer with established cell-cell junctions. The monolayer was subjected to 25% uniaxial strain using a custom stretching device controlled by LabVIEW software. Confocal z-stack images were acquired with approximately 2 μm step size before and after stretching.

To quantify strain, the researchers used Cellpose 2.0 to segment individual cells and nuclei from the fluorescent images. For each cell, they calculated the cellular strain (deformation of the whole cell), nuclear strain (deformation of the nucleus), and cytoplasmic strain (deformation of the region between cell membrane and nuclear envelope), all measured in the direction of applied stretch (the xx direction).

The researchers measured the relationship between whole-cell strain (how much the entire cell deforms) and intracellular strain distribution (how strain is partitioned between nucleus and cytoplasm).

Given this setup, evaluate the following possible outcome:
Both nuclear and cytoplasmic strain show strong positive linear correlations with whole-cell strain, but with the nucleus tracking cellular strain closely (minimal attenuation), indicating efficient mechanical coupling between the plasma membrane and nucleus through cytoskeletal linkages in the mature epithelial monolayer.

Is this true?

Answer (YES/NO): NO